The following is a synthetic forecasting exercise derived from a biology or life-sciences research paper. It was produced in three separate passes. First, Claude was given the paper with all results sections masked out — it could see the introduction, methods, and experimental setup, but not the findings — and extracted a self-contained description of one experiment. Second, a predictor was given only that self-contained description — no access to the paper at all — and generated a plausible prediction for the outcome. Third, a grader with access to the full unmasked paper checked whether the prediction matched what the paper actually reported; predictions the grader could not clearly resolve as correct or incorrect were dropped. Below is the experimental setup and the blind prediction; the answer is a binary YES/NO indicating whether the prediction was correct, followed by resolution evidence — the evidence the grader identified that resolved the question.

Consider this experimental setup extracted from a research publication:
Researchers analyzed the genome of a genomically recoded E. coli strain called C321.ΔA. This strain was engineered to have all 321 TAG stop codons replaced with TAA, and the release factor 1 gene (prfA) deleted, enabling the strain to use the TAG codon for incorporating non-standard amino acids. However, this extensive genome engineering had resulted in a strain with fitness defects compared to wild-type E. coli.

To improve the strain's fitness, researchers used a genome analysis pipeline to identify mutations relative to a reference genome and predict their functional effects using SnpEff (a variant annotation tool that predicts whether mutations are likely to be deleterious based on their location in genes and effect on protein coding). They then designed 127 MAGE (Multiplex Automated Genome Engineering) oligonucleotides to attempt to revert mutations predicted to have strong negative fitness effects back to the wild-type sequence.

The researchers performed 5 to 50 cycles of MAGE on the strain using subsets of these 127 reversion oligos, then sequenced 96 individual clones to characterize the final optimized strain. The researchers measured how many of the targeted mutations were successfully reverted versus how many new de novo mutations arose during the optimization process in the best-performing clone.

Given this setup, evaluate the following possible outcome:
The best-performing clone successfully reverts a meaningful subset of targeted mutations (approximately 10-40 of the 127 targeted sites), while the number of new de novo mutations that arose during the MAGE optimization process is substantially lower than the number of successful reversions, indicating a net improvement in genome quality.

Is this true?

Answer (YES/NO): NO